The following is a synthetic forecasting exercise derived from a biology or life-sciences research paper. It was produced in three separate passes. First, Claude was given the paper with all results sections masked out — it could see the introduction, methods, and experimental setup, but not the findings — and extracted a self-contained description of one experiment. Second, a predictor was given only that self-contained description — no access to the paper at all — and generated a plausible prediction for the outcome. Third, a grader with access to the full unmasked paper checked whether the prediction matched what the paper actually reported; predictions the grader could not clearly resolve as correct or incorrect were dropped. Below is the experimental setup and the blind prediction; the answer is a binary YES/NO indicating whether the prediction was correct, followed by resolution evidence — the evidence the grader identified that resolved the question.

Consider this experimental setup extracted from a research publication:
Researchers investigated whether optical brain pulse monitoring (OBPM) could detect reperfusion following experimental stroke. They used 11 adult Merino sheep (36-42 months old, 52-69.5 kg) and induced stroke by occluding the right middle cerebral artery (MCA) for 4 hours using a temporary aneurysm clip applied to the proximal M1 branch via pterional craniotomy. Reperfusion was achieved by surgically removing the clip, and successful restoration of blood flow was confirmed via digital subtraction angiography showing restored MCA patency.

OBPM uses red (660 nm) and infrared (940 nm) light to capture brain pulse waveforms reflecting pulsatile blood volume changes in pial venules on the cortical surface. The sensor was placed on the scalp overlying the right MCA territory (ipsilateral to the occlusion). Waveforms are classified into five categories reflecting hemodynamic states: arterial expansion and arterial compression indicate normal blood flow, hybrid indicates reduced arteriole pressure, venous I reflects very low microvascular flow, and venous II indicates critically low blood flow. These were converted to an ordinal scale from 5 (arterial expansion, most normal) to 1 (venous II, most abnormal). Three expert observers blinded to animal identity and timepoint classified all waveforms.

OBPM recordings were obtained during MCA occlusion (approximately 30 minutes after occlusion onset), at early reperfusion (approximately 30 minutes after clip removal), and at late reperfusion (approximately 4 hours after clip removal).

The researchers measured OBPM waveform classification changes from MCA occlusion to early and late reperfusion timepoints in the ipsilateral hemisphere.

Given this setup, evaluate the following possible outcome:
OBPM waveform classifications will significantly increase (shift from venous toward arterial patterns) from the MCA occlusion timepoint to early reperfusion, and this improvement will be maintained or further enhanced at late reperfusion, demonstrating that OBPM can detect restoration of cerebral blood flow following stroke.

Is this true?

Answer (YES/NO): YES